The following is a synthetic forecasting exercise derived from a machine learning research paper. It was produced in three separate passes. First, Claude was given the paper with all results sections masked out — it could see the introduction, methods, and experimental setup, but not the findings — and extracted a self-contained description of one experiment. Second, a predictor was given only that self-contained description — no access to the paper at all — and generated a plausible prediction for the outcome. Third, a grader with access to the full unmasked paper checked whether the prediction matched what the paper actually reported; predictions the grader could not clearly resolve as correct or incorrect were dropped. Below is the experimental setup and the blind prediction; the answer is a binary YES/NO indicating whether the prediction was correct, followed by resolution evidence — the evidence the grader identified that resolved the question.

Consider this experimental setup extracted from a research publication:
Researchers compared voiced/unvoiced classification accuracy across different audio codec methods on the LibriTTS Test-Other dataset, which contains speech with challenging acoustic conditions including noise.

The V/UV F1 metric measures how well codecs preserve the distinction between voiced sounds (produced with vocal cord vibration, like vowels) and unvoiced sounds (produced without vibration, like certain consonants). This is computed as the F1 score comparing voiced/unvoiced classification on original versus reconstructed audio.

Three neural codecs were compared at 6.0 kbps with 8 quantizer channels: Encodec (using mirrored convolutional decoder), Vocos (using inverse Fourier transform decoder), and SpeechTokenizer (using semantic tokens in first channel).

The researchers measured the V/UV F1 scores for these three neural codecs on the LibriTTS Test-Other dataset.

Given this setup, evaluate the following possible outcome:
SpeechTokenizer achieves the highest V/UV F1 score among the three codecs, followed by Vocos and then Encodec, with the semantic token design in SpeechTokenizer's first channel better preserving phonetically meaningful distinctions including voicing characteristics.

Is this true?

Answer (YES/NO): NO